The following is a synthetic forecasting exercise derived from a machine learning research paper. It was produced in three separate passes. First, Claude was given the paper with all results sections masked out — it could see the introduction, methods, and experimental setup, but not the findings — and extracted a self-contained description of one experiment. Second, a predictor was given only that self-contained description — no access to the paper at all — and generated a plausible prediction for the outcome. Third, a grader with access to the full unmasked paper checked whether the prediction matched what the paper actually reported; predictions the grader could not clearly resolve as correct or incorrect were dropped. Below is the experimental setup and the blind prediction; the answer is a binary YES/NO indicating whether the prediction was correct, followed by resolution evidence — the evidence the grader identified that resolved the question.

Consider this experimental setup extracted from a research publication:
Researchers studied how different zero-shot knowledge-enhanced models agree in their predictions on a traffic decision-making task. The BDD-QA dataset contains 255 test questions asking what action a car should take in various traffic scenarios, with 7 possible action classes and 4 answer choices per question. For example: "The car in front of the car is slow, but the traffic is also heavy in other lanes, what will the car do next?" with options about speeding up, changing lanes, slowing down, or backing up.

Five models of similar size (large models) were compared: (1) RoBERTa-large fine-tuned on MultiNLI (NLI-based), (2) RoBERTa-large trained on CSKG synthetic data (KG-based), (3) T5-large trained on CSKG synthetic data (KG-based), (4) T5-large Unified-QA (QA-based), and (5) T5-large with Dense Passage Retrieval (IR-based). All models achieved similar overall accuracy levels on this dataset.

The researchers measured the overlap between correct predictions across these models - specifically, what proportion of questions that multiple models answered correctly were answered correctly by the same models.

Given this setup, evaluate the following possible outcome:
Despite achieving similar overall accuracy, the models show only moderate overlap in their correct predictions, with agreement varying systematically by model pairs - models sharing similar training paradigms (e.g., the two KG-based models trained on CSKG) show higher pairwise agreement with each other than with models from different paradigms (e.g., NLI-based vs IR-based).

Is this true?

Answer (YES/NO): YES